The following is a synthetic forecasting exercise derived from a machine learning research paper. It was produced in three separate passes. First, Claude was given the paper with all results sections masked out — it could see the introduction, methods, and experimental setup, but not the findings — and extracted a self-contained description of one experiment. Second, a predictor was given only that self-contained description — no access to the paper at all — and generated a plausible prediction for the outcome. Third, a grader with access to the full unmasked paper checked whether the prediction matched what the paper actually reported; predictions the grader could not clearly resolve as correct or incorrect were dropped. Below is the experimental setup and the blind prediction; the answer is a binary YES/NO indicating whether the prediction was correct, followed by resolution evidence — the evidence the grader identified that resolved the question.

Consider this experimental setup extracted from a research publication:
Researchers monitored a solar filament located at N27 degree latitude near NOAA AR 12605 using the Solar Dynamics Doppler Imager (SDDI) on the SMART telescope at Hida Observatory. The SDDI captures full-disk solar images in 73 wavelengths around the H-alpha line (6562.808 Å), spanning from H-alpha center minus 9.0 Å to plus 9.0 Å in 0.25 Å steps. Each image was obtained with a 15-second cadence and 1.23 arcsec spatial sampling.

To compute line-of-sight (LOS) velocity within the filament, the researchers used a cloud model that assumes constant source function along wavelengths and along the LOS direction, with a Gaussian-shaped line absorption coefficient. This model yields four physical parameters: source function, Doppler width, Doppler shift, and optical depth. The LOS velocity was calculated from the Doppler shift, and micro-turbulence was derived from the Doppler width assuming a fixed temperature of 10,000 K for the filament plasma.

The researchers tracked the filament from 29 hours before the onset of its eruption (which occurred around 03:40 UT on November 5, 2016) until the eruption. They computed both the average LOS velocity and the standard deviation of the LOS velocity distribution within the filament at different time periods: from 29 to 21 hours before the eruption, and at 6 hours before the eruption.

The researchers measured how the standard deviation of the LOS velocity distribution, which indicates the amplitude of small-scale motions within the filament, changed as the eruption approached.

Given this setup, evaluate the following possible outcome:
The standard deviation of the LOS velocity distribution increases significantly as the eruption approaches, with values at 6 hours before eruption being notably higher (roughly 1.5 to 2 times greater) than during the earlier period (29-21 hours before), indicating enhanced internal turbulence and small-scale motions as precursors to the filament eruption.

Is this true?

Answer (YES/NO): YES